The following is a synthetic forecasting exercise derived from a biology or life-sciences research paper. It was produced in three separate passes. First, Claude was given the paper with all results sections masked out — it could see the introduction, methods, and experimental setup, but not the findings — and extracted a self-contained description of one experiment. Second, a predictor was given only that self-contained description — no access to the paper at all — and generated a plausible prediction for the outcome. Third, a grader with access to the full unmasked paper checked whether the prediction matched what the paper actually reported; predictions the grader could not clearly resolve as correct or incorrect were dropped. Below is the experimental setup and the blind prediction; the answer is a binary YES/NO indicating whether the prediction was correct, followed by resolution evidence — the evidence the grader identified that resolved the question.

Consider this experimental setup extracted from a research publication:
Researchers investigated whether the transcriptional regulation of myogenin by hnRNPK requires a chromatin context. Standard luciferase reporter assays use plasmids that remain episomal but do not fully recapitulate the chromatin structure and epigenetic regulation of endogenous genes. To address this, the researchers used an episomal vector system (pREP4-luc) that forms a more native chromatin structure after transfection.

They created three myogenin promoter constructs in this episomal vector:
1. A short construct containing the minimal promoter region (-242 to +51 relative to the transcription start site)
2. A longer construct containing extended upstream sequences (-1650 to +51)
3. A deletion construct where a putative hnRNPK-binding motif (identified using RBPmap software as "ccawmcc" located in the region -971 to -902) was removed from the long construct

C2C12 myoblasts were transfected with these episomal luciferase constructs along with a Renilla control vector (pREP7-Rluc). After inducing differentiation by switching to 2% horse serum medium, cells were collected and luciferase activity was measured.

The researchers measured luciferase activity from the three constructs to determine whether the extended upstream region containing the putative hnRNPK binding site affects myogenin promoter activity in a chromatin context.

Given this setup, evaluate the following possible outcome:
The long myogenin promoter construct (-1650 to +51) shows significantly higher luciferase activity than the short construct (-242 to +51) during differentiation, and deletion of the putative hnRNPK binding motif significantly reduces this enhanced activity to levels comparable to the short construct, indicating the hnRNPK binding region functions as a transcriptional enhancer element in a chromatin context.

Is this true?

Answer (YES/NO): NO